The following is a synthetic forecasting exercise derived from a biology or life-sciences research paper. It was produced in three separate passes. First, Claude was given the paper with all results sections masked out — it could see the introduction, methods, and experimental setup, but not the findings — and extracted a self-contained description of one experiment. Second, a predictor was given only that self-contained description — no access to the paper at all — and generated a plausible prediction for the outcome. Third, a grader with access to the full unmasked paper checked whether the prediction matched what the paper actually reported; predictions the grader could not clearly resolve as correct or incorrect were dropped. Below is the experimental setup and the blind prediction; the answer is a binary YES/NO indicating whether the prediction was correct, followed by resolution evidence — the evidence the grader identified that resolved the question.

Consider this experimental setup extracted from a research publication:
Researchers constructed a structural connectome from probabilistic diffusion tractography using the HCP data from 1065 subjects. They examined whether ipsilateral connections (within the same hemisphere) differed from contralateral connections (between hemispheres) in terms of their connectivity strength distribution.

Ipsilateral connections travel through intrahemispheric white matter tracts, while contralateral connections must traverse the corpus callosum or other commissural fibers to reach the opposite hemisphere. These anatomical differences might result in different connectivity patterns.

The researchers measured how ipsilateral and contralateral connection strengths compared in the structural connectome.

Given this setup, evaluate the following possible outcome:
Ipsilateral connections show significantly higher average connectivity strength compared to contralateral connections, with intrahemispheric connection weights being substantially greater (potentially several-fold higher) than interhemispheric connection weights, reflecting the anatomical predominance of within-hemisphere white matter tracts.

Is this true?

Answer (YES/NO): YES